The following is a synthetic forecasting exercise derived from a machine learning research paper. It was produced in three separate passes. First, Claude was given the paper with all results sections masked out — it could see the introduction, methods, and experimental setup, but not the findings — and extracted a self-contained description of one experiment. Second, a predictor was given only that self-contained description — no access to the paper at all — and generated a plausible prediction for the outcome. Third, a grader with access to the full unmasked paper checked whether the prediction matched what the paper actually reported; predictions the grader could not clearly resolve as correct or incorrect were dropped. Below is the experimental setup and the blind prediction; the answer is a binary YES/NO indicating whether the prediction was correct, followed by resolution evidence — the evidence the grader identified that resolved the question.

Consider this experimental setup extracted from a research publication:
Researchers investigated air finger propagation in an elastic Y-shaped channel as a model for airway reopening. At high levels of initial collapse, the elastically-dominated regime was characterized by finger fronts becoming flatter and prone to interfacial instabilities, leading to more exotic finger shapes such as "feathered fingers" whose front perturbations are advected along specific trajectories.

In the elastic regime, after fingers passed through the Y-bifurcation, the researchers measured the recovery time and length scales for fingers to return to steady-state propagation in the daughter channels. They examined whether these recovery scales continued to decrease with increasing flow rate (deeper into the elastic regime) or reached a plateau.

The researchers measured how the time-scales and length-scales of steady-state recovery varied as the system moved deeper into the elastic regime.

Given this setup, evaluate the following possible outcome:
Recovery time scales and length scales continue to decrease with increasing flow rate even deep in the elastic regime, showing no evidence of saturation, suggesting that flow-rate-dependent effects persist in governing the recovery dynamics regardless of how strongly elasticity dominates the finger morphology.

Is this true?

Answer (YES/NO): NO